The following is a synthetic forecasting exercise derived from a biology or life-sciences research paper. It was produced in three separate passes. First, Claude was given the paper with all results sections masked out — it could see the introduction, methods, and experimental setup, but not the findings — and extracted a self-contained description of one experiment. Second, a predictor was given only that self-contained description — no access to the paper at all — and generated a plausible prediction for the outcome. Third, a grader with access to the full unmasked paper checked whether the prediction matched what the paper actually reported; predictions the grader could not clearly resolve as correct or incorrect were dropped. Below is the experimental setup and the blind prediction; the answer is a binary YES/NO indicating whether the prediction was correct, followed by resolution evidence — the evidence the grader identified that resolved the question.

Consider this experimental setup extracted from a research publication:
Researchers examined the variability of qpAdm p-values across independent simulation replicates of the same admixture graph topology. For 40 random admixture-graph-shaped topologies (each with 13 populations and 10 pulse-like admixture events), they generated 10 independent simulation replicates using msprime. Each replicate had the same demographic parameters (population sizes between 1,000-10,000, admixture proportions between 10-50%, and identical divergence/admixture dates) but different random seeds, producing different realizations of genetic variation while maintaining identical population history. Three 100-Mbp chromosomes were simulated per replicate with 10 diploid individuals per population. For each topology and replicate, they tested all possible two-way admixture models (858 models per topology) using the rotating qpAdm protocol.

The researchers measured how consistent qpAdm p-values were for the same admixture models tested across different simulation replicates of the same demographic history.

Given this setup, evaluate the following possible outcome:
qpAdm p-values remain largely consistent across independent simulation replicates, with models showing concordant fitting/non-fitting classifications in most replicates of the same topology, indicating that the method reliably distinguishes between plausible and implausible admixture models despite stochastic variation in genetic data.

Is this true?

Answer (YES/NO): NO